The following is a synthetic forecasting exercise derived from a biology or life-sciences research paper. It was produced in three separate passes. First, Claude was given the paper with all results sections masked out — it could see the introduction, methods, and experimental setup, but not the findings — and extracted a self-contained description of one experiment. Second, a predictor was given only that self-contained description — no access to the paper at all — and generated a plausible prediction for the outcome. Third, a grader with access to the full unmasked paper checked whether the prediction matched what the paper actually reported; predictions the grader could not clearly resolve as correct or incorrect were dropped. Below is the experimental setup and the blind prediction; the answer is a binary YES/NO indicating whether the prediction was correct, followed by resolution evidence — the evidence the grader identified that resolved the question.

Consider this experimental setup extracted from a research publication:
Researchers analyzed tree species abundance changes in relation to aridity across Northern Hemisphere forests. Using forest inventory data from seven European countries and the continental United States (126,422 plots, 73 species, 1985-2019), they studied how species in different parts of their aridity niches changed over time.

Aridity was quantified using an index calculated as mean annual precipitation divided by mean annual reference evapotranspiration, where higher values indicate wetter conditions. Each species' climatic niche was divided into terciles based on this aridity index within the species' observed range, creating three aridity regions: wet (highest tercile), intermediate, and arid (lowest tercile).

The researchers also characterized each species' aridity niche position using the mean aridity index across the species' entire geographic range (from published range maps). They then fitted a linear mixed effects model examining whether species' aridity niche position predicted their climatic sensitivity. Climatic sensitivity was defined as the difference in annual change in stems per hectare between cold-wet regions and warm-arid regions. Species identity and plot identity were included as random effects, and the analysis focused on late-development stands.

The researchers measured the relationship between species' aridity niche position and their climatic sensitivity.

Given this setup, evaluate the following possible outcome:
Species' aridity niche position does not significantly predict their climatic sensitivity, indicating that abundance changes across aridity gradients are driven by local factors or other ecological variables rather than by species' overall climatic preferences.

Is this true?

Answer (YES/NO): NO